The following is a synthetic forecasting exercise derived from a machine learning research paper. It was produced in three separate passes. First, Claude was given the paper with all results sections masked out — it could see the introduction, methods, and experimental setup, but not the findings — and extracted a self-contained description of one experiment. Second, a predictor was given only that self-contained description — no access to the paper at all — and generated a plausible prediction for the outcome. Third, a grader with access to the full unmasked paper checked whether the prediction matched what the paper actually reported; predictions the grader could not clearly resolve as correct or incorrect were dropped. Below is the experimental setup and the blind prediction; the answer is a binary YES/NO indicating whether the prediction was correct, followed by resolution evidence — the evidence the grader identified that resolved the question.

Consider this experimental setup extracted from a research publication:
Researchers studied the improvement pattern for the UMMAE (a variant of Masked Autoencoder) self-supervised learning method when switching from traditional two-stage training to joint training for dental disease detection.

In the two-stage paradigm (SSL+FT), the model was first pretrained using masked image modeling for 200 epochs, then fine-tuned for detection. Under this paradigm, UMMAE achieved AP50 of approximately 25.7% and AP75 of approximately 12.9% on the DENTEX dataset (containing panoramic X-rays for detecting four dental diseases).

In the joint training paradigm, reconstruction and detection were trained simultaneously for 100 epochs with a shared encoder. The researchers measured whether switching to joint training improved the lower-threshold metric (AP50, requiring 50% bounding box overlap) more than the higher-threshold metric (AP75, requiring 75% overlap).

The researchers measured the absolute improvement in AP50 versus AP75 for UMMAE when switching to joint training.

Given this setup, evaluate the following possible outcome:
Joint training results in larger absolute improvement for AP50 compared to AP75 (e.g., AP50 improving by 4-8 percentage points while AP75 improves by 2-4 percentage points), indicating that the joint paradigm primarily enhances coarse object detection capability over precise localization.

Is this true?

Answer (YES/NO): NO